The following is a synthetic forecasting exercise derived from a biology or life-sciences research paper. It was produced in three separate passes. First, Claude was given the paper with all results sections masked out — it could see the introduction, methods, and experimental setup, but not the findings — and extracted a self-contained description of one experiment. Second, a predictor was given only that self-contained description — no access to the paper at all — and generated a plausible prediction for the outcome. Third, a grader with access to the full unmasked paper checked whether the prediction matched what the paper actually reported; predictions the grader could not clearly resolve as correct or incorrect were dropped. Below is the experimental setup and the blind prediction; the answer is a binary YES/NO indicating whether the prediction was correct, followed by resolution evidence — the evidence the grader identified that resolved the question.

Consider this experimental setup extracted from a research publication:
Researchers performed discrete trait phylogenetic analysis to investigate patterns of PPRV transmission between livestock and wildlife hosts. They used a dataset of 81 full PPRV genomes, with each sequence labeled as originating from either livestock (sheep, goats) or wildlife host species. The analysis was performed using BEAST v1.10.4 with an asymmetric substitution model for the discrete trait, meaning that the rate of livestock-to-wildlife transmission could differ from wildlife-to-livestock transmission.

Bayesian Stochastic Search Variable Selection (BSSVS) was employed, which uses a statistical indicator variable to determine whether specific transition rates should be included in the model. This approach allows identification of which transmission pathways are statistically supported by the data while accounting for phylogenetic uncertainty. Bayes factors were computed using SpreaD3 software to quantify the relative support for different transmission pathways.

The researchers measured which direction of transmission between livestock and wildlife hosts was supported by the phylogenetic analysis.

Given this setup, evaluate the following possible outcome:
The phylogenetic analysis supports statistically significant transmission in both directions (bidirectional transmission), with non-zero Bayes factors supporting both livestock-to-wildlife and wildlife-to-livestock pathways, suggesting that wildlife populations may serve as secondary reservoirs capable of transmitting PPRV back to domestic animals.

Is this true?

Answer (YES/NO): NO